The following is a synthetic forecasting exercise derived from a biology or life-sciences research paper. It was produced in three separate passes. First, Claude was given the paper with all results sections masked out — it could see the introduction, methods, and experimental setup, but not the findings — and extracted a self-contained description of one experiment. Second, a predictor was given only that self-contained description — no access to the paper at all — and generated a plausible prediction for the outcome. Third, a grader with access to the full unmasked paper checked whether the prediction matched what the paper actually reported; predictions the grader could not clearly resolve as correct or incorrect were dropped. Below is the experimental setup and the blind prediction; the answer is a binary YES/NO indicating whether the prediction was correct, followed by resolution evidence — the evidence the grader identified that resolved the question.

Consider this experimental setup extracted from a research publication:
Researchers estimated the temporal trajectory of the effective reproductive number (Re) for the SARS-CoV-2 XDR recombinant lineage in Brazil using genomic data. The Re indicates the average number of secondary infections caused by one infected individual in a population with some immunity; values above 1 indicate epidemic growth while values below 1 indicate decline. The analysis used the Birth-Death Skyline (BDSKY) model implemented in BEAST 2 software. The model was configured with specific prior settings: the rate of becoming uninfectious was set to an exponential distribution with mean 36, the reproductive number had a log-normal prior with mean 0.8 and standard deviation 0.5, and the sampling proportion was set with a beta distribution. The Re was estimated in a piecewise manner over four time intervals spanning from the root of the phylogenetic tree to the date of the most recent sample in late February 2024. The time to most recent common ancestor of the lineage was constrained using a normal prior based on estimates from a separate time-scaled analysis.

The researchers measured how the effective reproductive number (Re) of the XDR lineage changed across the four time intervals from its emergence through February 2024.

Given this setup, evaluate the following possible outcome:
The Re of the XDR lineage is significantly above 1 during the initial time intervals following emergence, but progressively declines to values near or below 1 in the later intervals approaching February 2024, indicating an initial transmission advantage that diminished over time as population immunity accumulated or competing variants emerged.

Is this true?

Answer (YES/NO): YES